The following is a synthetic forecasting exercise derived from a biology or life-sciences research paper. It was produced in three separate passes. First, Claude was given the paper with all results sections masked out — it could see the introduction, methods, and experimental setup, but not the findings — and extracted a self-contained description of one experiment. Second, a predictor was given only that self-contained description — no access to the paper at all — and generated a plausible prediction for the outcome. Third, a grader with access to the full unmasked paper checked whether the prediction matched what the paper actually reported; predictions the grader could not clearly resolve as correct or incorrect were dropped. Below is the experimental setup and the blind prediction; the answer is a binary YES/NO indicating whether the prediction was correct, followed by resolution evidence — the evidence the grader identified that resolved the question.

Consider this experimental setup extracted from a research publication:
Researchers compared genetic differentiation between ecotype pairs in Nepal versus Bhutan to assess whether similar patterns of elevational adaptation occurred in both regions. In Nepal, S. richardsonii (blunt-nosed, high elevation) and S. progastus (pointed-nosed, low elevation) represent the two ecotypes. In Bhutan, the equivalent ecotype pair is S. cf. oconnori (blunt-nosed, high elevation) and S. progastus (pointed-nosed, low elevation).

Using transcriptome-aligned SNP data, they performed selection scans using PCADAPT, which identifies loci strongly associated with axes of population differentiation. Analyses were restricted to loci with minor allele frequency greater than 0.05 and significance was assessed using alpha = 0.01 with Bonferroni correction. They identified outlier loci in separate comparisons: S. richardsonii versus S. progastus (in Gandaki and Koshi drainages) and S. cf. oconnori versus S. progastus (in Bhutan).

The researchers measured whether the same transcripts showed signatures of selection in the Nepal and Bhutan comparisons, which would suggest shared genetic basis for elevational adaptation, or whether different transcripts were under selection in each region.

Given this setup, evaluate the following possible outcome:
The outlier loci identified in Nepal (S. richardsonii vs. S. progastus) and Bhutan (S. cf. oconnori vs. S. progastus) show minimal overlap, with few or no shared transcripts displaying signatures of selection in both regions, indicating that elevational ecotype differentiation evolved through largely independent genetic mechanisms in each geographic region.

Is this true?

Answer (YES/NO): YES